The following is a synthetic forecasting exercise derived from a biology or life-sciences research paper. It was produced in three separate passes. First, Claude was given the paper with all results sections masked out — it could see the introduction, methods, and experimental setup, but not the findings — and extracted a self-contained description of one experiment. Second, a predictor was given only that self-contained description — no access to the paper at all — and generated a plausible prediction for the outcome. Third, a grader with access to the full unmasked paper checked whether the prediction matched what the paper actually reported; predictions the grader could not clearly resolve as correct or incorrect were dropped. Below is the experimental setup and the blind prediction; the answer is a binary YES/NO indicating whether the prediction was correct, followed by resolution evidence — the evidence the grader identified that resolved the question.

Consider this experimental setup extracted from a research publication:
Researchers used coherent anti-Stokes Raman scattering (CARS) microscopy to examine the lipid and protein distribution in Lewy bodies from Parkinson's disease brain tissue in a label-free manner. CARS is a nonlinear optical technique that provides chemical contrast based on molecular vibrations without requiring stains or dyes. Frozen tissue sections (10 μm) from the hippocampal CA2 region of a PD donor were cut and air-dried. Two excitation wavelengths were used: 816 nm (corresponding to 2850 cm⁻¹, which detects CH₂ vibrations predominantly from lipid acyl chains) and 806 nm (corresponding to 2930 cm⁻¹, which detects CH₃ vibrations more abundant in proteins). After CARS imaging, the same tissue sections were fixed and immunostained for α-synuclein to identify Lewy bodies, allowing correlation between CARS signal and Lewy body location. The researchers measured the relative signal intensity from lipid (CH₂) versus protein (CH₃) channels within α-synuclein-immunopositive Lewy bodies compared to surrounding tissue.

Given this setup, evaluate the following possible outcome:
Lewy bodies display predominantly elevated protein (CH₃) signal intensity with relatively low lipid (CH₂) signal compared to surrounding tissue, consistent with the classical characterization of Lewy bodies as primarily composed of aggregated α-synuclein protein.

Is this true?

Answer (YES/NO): NO